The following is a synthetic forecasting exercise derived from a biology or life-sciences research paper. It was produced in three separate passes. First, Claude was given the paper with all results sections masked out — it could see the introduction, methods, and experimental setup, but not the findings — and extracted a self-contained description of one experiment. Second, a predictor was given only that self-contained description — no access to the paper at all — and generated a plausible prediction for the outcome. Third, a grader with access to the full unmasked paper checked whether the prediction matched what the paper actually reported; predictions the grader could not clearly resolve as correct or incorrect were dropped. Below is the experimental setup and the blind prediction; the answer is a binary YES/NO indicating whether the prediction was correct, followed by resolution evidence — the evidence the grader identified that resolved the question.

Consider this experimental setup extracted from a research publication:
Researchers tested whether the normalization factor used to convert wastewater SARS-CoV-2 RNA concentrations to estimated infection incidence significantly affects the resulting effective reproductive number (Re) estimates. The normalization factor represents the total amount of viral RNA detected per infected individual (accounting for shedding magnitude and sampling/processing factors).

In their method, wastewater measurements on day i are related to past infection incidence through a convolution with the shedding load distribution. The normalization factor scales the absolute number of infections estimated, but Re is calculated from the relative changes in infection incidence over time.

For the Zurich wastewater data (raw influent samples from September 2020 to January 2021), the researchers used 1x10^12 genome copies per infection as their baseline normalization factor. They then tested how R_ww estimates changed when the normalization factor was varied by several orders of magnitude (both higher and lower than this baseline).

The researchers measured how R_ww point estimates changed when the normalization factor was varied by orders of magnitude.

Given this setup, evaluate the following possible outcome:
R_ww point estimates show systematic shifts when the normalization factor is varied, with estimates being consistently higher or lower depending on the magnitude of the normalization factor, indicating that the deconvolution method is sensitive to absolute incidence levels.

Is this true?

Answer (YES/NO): NO